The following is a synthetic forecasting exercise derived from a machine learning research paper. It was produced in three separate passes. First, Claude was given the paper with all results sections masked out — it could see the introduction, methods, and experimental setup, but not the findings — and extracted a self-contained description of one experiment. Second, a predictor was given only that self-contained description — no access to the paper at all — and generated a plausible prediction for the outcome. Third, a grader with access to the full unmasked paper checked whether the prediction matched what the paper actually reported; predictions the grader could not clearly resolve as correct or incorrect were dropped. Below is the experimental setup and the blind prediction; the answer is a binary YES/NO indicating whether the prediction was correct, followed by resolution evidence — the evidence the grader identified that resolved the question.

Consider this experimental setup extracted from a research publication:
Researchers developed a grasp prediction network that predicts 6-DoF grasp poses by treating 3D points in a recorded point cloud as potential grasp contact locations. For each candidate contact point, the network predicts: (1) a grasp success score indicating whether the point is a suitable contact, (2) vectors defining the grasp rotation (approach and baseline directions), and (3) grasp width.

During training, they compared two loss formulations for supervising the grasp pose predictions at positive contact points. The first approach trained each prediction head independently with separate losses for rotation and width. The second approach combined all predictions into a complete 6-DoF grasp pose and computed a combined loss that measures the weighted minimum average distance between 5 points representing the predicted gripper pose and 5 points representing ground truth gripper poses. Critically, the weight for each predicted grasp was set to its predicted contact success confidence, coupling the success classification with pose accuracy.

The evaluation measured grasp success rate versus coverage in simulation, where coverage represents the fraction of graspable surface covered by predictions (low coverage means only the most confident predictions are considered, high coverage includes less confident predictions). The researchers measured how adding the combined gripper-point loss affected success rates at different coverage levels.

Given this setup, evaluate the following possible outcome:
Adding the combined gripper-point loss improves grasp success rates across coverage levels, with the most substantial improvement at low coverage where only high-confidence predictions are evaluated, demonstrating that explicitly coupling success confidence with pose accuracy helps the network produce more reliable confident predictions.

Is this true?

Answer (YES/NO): NO